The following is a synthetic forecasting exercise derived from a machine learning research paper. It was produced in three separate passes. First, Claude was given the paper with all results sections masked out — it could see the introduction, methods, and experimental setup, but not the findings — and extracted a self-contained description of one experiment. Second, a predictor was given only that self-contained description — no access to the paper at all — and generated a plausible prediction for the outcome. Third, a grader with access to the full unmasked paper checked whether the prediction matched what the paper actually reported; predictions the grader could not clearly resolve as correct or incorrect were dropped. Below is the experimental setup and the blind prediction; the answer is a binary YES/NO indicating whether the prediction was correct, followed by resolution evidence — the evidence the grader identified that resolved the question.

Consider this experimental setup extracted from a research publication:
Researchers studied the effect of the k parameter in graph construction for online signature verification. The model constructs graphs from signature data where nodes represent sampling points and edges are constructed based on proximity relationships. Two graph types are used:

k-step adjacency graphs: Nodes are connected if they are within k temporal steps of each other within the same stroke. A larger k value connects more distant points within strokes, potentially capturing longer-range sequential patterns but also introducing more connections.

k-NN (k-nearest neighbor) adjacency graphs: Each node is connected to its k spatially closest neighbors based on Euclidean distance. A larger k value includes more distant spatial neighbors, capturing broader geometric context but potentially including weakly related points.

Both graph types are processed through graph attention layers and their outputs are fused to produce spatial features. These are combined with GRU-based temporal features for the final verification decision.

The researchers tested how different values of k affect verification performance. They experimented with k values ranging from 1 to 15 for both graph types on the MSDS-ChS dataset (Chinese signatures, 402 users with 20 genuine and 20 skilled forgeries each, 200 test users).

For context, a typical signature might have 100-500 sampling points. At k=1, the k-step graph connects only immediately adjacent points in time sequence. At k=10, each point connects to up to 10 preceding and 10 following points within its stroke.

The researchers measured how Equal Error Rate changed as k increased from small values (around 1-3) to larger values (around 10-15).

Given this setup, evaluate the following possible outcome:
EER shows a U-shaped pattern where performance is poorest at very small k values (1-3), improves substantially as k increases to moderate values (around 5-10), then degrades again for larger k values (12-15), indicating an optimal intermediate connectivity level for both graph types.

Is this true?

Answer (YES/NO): NO